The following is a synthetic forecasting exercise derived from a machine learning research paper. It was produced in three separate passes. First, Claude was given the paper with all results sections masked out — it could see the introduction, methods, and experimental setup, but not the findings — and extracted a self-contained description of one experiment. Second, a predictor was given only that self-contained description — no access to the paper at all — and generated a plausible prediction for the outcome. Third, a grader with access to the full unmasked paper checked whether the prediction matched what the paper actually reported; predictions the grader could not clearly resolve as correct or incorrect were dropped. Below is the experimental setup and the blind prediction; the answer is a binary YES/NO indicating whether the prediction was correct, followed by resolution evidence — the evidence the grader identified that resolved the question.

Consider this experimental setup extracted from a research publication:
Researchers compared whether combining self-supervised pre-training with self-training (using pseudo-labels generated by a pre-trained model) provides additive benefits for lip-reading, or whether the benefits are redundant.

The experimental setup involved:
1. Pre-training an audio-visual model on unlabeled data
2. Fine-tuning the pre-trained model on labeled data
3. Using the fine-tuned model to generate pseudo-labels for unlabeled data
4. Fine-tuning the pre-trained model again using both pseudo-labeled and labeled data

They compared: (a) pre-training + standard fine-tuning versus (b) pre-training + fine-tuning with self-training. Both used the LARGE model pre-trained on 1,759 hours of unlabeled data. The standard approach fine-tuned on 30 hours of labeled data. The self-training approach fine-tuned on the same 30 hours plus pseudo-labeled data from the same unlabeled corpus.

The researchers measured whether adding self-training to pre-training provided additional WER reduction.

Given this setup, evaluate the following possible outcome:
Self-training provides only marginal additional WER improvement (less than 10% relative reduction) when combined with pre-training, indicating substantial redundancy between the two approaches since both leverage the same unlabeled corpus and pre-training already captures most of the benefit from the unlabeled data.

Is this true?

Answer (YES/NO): NO